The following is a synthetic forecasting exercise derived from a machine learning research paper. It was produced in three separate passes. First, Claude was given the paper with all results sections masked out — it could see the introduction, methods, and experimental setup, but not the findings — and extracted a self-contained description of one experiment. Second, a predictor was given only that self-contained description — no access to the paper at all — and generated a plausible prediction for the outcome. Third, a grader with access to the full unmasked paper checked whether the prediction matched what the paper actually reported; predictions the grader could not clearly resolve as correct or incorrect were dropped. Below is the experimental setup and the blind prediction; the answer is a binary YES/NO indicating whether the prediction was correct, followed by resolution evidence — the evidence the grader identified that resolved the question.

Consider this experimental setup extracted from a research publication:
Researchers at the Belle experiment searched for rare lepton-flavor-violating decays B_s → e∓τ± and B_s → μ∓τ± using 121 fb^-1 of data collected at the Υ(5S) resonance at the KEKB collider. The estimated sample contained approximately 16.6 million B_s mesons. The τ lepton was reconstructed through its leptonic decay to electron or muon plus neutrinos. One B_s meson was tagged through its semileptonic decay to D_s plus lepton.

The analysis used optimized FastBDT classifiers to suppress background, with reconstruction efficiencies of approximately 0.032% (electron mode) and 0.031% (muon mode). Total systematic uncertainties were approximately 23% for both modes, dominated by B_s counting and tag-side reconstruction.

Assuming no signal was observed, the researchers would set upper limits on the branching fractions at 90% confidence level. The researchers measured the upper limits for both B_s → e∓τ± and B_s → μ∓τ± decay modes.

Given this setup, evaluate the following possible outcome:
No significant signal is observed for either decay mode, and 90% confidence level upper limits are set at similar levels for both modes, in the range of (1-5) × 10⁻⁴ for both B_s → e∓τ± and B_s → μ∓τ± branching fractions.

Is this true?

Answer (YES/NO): NO